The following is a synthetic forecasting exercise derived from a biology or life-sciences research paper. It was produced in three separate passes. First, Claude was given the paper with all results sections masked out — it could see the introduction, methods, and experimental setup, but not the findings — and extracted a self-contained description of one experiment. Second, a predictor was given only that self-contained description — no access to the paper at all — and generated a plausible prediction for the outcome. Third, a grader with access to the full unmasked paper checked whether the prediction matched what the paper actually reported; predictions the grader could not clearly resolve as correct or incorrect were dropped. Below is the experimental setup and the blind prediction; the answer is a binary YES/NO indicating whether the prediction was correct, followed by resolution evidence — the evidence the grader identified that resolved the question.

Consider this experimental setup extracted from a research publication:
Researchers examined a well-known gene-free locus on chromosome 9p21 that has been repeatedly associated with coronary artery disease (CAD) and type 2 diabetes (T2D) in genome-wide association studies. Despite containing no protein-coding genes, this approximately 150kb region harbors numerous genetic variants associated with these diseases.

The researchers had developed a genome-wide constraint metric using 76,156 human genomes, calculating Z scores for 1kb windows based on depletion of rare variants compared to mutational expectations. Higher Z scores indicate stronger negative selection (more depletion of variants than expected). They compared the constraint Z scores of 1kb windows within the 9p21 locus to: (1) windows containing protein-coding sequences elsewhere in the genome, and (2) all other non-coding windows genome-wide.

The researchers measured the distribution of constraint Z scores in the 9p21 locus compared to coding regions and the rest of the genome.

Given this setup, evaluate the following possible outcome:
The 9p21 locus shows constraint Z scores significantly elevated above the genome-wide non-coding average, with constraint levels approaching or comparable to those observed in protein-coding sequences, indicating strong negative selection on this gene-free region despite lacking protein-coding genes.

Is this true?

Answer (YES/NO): YES